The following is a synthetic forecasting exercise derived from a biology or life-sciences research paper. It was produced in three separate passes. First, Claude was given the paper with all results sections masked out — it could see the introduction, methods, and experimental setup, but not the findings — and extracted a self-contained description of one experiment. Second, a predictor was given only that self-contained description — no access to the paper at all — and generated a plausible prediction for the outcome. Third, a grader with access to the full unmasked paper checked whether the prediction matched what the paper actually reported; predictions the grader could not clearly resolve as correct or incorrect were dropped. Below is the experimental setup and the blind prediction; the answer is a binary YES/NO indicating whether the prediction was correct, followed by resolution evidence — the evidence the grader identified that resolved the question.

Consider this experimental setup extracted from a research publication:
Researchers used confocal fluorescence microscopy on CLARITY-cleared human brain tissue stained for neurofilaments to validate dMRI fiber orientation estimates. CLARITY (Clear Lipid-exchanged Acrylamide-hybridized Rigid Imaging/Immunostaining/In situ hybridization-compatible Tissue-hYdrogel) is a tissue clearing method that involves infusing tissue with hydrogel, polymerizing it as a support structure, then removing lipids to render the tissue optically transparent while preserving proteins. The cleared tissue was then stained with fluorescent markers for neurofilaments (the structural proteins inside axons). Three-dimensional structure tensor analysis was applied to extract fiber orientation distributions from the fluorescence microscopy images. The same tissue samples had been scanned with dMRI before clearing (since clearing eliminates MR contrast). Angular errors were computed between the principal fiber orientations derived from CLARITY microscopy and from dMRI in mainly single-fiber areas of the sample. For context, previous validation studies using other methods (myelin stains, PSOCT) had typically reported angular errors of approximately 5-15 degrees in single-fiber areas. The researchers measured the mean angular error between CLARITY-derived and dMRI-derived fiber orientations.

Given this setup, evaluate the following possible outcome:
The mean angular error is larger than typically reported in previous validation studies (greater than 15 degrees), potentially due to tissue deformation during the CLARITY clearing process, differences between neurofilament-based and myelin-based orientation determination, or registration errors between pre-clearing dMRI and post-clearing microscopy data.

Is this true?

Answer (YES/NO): YES